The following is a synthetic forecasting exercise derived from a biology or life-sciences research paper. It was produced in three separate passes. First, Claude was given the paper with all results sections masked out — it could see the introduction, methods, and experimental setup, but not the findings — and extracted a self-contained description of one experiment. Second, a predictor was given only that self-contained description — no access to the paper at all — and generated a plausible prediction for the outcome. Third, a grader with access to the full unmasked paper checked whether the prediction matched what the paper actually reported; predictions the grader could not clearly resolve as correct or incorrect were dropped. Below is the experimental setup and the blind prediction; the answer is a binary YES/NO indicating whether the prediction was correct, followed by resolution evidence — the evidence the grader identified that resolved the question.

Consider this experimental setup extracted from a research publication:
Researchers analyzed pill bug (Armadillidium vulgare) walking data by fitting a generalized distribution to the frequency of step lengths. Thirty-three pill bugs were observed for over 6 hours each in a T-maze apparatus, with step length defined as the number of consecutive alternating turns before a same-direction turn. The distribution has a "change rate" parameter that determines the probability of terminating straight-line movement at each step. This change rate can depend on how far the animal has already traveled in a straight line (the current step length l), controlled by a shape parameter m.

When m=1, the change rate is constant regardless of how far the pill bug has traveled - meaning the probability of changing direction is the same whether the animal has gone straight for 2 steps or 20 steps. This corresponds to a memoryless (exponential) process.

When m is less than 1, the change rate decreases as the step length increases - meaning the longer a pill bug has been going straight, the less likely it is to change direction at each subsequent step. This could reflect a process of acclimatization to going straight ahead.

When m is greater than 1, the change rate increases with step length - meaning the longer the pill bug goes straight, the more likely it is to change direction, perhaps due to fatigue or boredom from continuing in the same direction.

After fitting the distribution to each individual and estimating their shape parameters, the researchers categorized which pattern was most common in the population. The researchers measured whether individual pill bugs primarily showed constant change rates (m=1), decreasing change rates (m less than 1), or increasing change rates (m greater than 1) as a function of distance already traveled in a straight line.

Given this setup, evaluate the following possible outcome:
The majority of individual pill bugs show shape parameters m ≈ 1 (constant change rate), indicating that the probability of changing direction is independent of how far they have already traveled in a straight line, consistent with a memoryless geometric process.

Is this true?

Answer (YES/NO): NO